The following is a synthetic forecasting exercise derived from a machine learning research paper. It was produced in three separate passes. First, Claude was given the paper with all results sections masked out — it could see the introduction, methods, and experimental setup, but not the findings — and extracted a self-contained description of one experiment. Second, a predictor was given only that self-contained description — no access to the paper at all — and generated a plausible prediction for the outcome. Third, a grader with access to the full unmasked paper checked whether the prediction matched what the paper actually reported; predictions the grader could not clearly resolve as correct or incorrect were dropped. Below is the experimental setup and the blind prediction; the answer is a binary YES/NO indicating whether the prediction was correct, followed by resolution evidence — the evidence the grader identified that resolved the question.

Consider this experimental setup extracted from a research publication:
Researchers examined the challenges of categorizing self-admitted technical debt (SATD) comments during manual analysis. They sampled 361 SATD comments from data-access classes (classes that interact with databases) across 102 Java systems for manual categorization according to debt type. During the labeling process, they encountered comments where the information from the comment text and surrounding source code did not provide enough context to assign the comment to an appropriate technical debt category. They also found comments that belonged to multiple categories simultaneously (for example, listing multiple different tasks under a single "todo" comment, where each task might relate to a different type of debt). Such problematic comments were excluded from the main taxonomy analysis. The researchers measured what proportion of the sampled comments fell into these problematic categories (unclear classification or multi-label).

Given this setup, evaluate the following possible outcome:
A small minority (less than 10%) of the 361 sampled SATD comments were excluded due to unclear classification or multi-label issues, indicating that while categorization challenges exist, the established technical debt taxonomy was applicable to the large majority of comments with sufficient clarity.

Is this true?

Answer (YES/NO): YES